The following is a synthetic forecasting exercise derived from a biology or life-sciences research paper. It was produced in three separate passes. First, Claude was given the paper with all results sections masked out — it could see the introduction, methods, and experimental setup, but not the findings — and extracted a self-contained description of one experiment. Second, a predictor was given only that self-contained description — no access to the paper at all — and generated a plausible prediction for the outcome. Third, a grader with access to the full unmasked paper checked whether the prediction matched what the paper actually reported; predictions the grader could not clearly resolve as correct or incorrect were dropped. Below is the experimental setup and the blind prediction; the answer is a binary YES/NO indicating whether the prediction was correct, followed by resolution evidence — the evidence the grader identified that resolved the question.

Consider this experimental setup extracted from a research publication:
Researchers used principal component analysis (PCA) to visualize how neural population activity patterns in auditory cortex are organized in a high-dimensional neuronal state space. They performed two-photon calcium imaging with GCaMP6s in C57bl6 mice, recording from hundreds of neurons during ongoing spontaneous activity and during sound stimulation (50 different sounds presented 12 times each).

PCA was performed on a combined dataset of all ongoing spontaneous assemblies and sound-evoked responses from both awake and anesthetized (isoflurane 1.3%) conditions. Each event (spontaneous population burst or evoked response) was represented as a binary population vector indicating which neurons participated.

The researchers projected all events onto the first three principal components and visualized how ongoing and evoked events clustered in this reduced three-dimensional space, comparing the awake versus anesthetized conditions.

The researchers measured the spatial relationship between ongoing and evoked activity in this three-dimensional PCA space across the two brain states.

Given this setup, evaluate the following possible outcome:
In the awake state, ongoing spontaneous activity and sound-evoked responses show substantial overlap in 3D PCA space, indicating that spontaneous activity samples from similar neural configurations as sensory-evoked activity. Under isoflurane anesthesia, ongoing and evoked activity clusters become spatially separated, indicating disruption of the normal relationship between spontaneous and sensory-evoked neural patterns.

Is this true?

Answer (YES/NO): NO